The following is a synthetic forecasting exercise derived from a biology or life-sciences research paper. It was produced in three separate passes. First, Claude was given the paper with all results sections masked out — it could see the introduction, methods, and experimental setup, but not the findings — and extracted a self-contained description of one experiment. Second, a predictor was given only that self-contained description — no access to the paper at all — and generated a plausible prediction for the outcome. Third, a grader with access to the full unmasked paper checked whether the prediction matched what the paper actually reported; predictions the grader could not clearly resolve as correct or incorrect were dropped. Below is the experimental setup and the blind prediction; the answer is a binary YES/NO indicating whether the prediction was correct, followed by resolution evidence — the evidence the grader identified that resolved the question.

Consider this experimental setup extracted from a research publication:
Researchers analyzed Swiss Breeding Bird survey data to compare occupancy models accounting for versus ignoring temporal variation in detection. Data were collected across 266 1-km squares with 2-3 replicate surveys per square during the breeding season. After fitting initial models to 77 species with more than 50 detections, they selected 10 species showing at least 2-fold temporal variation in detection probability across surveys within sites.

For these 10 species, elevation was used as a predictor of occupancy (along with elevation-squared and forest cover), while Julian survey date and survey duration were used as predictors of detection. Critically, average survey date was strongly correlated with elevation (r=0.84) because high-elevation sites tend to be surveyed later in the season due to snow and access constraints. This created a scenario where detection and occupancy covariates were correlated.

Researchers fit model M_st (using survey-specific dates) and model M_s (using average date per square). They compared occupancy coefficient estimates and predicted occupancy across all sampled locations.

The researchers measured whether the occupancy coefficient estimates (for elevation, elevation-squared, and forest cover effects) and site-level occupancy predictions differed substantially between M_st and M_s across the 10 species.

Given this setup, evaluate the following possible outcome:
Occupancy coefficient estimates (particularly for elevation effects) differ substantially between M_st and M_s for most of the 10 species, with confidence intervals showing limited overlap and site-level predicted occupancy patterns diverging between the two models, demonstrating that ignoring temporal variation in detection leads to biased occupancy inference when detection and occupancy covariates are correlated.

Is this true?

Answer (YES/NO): NO